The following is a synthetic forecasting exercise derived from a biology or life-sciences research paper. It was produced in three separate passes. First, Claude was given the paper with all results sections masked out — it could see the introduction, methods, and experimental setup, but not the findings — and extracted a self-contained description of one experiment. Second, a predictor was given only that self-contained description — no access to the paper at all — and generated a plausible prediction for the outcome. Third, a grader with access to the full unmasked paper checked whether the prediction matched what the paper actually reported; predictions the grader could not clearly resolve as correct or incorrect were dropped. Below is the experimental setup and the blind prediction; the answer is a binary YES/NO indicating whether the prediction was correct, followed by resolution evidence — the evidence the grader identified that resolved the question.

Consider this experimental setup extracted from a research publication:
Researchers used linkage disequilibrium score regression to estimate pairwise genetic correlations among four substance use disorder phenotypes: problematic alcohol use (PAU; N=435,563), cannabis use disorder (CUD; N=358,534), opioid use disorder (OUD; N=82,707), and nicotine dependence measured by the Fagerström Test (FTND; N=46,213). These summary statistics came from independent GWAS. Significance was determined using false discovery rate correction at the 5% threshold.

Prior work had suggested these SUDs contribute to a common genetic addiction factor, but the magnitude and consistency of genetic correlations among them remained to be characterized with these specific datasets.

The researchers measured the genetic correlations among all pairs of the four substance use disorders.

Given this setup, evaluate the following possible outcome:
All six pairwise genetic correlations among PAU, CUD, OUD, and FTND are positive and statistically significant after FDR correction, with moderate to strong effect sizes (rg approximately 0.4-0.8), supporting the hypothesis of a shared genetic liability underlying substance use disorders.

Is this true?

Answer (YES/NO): NO